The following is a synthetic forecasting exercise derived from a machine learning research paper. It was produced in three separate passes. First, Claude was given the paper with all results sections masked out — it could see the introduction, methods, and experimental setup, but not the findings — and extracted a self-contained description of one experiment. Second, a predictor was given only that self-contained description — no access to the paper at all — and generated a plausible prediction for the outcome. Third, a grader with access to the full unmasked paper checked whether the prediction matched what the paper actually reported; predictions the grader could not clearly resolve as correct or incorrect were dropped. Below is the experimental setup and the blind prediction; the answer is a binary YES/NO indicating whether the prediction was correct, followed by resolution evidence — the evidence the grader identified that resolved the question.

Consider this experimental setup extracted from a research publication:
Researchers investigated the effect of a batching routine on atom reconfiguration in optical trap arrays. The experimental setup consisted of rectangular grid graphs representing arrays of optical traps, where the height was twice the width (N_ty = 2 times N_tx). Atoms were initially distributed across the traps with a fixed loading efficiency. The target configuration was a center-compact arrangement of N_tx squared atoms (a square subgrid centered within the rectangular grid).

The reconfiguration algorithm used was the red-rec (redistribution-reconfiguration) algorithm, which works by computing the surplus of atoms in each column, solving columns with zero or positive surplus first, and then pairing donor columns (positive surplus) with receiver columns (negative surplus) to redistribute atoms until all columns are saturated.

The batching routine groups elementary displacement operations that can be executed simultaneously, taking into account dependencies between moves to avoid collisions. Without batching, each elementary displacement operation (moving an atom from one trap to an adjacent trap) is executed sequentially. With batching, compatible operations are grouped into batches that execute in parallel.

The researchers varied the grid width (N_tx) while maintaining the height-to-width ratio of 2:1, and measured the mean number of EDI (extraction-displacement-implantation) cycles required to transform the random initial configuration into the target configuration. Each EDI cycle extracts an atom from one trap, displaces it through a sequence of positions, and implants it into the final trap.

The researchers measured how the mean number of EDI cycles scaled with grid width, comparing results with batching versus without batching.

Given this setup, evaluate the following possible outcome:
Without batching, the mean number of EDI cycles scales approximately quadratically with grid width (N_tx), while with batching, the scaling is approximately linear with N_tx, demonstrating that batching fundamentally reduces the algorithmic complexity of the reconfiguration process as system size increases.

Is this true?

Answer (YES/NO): YES